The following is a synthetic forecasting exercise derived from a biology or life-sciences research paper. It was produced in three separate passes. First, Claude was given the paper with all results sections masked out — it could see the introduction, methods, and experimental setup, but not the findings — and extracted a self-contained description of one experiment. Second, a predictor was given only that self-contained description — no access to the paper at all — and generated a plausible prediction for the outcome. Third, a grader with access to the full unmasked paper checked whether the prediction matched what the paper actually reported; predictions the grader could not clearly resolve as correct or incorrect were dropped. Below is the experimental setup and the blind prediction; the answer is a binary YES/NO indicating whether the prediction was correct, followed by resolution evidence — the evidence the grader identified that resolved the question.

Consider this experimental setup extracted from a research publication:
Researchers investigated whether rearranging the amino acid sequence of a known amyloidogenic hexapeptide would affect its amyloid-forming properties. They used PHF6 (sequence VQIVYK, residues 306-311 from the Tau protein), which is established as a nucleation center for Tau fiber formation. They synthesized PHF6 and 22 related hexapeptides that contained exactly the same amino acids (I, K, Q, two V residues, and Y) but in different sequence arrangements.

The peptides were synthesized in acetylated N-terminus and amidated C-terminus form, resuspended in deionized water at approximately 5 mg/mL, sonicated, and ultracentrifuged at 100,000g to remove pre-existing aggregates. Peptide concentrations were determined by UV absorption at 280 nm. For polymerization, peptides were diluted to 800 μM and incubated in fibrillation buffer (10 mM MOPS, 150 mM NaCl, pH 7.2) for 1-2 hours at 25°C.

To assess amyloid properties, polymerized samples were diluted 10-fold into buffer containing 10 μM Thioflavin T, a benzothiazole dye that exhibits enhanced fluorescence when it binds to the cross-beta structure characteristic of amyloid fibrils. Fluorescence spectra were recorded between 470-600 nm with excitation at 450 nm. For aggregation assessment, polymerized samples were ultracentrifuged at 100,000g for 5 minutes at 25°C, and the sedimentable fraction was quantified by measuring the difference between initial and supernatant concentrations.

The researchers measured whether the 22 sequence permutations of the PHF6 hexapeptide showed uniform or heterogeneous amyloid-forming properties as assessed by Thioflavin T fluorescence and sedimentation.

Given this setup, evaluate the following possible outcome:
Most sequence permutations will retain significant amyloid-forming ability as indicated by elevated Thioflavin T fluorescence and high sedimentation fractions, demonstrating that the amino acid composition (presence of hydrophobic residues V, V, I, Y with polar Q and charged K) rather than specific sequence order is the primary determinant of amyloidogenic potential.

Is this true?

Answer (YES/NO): NO